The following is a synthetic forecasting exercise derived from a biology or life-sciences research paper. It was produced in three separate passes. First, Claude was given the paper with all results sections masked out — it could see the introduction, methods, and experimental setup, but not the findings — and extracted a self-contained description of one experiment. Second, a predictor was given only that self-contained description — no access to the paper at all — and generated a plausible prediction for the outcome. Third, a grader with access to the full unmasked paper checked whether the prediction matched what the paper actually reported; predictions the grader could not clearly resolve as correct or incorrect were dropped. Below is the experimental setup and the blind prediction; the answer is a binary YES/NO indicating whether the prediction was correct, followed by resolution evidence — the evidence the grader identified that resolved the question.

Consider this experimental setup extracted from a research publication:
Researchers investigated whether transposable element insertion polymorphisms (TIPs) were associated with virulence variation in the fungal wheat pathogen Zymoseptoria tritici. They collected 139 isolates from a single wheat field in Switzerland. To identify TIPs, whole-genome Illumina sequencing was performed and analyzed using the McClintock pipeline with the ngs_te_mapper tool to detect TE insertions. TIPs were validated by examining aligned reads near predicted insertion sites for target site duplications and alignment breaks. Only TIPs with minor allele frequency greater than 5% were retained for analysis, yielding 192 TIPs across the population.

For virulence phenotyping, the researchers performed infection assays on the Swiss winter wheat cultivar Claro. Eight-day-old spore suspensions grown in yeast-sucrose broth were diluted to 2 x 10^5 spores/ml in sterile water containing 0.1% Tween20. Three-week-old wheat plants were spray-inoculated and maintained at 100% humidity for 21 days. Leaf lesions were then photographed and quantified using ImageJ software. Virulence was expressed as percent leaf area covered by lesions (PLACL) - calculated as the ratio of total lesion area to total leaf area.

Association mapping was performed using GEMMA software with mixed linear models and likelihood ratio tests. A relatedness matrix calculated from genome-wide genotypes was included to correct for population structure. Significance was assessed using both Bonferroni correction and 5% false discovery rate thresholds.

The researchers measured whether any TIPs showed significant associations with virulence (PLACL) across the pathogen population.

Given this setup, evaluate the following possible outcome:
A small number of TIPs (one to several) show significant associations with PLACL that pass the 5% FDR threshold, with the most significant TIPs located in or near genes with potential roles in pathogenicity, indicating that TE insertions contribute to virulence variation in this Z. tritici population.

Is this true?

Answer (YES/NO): YES